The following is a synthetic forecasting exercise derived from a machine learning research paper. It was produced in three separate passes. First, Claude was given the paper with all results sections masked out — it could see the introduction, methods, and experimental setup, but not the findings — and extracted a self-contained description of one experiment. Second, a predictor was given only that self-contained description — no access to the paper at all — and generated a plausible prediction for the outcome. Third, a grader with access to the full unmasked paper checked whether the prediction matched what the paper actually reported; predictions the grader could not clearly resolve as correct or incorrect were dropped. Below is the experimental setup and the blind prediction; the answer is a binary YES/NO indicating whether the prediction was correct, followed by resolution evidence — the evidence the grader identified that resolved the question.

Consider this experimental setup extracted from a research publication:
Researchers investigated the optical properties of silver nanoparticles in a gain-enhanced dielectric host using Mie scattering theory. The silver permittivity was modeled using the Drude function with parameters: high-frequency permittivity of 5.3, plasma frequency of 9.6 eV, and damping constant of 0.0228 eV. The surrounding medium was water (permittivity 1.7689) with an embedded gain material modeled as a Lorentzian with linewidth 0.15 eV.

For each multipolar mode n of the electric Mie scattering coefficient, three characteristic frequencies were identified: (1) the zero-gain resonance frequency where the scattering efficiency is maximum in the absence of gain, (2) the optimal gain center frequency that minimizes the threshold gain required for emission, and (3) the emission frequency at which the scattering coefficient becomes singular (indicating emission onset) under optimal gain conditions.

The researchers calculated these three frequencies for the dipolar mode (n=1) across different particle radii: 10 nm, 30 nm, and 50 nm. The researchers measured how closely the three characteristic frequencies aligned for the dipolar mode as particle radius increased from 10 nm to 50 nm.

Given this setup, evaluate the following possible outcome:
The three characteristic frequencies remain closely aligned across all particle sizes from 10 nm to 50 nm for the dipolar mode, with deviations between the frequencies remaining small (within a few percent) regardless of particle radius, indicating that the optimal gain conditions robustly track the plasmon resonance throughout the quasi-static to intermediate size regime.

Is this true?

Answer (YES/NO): NO